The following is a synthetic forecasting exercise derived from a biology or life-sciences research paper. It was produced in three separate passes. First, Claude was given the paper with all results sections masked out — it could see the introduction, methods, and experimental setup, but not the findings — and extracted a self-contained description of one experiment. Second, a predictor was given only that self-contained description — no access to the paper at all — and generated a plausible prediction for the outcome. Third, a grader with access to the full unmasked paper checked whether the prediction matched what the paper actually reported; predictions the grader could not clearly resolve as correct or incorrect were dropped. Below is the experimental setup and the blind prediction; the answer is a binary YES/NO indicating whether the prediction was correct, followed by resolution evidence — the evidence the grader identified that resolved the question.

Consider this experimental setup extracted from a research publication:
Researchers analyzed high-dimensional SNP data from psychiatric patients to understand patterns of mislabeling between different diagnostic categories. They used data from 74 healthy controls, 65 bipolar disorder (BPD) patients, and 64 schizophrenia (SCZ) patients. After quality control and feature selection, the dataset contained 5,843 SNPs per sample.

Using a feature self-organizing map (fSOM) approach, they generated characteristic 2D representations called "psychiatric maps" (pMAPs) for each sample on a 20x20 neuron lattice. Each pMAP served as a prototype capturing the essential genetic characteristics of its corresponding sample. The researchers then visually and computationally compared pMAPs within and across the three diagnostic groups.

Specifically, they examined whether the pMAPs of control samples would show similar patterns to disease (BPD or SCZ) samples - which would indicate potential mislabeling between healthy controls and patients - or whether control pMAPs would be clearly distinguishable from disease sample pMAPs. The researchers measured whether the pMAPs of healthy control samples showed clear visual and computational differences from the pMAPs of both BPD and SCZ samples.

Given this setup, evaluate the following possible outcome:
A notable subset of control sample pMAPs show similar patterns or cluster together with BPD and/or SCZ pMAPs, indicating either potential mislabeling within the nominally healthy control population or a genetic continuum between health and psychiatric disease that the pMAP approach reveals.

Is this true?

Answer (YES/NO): NO